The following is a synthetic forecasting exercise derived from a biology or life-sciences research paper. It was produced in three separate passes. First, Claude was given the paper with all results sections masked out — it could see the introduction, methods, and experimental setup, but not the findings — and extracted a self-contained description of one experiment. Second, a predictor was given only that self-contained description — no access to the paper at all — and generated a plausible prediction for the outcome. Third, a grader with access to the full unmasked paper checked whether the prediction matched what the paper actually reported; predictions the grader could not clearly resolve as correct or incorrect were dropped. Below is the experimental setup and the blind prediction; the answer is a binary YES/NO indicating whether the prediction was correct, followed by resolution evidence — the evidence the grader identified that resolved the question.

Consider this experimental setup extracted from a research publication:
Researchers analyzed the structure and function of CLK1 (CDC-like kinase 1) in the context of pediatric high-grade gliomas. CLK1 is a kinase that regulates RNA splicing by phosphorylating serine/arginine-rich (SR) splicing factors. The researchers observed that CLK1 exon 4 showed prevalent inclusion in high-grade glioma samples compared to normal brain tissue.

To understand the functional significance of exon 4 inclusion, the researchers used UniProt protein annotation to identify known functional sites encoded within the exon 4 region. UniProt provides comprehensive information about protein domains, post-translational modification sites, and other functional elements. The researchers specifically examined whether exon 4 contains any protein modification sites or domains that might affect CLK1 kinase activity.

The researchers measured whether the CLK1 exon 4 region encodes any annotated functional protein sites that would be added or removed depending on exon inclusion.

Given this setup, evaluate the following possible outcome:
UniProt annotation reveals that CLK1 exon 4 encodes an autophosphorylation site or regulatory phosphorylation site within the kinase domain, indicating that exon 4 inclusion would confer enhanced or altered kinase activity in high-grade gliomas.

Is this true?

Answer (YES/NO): NO